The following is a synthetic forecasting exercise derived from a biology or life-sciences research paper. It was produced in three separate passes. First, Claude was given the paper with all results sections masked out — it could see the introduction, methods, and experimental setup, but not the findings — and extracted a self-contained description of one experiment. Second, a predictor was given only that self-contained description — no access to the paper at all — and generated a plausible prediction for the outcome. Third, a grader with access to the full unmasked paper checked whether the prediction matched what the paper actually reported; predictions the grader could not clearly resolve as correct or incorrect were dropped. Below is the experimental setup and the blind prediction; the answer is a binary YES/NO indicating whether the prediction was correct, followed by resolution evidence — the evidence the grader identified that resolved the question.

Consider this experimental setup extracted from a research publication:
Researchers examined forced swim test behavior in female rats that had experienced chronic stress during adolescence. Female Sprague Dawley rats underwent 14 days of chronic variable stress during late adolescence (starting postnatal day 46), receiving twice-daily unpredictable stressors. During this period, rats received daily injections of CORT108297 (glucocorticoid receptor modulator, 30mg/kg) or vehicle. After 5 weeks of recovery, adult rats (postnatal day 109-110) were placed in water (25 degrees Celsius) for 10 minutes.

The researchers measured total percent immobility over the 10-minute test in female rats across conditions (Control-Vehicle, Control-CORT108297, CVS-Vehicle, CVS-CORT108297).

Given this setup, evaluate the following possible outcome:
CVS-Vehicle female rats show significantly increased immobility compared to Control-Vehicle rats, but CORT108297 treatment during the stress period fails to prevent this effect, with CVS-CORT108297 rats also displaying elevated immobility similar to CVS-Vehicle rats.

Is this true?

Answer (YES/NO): YES